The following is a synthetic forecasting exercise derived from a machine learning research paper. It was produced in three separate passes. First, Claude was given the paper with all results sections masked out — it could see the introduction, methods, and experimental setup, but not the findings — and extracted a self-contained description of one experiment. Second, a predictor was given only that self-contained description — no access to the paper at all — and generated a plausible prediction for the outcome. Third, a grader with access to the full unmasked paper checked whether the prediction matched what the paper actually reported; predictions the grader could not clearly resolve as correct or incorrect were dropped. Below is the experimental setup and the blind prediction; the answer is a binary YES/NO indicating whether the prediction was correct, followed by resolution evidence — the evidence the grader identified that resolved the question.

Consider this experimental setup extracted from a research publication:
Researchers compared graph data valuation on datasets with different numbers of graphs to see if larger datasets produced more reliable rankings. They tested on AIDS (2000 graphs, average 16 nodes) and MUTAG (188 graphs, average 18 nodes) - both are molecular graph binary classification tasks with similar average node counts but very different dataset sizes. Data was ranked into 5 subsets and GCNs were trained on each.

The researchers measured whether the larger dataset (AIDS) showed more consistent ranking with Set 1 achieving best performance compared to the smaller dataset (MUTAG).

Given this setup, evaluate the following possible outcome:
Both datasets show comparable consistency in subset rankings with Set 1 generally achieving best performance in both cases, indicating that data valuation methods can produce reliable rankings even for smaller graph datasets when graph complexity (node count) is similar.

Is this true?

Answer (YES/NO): NO